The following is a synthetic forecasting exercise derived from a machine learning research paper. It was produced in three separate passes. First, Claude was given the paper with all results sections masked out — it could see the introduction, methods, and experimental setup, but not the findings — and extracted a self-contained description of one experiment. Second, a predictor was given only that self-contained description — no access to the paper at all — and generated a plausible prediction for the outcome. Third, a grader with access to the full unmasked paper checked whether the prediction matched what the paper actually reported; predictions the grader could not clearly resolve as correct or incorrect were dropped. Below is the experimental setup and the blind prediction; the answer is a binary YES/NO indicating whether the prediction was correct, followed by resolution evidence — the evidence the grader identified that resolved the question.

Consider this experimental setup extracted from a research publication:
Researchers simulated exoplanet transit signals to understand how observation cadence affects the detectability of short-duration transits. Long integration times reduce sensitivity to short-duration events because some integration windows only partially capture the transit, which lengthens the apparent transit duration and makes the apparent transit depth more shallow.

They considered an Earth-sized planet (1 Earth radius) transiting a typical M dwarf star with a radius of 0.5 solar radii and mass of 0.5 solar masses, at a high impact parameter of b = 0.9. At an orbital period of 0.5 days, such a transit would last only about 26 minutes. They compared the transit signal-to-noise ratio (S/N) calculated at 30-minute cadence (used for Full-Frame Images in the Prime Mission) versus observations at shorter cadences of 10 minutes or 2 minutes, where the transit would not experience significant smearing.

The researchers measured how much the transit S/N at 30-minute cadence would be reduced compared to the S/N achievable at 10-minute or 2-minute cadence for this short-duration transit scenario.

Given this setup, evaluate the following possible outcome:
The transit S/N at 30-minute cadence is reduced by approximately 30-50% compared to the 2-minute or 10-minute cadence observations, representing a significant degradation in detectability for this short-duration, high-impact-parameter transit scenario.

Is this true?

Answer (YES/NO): YES